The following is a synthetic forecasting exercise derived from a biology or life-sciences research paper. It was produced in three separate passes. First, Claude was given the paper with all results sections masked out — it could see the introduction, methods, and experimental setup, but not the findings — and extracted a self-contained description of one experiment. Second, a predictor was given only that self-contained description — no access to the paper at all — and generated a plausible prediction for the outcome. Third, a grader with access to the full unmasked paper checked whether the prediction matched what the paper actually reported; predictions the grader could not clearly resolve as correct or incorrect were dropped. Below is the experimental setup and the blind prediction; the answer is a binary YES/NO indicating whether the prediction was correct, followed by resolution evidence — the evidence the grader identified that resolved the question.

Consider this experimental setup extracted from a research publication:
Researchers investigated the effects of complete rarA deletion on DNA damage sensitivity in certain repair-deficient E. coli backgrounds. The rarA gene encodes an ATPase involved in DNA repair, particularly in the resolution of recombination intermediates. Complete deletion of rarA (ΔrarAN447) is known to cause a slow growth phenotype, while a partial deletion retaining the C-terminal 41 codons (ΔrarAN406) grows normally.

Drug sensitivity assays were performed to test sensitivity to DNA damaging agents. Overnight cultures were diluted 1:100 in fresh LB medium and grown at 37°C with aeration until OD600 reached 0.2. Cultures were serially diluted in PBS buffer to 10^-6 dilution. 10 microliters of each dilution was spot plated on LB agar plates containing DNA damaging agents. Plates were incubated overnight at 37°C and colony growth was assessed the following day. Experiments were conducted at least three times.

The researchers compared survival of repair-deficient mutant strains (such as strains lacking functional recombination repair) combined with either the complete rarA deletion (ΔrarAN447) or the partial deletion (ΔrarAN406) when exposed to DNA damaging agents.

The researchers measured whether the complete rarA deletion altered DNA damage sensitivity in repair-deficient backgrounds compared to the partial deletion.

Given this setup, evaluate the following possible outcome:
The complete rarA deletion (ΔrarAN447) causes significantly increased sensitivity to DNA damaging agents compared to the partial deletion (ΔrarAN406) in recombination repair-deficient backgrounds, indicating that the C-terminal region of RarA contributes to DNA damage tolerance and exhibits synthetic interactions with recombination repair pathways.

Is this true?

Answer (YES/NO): NO